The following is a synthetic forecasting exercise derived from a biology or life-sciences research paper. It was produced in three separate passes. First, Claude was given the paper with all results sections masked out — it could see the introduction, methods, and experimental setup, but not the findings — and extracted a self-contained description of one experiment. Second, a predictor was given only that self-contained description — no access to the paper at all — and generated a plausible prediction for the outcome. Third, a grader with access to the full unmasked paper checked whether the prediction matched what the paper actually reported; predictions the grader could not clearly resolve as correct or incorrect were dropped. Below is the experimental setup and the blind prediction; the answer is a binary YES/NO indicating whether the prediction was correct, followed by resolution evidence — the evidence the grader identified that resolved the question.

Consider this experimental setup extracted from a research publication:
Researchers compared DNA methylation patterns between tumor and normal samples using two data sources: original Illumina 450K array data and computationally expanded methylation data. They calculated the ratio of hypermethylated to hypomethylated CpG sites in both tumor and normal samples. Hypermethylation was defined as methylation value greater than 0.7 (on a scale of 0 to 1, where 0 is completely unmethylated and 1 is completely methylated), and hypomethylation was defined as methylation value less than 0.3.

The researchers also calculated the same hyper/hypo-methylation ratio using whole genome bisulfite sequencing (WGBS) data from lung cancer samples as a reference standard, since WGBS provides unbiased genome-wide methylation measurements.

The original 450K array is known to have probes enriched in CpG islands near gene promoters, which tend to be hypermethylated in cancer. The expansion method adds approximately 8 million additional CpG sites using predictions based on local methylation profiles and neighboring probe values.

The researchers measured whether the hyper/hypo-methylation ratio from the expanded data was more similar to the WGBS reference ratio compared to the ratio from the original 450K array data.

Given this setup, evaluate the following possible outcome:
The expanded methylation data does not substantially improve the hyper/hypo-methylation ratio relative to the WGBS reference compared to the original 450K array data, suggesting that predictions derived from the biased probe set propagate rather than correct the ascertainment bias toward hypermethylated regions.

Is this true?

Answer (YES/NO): NO